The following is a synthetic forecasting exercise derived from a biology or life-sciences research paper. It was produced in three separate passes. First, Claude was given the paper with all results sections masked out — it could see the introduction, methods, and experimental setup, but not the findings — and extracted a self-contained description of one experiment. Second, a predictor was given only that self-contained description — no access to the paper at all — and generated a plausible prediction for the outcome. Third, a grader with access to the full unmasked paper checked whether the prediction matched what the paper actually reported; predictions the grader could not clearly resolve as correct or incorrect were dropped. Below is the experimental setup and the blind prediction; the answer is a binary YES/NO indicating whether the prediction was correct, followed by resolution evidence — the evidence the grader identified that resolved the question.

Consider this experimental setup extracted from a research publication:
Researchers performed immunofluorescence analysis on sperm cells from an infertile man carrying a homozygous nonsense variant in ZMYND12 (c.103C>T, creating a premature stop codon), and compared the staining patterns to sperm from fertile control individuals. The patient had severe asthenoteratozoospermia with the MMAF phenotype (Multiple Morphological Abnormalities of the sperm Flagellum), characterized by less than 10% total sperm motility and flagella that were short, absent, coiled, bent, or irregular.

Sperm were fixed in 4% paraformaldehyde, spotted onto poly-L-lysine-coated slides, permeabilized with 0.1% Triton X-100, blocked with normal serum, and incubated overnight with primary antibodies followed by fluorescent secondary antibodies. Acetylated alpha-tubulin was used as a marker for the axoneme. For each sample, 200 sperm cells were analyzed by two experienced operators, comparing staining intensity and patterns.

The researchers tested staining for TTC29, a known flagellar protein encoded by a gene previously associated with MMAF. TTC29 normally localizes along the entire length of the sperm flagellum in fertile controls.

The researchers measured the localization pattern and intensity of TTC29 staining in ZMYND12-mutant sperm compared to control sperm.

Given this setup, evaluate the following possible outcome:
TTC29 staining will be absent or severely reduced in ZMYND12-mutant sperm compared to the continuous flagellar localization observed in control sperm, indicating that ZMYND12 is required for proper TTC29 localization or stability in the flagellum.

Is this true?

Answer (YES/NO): YES